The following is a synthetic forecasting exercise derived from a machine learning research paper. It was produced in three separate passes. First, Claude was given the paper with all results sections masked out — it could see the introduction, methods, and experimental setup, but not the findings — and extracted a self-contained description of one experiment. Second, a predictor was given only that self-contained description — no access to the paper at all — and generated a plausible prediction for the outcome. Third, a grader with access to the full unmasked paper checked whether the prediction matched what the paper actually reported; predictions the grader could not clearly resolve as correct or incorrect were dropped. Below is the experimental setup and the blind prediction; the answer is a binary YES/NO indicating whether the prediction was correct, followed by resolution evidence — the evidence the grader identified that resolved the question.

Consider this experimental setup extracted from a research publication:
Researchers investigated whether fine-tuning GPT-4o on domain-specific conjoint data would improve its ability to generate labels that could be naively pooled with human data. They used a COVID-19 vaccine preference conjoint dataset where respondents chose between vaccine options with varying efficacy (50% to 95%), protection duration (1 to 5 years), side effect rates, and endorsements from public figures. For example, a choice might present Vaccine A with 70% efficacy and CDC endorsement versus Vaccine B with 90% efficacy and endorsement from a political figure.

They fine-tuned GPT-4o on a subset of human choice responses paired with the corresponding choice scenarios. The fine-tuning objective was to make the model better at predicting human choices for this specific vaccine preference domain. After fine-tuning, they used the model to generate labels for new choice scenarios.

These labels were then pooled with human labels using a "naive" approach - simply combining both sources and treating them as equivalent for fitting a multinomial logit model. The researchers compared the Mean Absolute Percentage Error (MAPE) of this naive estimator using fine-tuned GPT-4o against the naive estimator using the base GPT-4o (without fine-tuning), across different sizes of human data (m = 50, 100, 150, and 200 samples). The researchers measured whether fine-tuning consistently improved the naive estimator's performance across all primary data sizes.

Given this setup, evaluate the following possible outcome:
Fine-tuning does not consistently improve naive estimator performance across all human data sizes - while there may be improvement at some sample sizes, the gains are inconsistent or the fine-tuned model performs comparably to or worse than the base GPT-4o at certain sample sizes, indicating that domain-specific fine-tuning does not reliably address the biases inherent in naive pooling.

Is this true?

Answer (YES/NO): NO